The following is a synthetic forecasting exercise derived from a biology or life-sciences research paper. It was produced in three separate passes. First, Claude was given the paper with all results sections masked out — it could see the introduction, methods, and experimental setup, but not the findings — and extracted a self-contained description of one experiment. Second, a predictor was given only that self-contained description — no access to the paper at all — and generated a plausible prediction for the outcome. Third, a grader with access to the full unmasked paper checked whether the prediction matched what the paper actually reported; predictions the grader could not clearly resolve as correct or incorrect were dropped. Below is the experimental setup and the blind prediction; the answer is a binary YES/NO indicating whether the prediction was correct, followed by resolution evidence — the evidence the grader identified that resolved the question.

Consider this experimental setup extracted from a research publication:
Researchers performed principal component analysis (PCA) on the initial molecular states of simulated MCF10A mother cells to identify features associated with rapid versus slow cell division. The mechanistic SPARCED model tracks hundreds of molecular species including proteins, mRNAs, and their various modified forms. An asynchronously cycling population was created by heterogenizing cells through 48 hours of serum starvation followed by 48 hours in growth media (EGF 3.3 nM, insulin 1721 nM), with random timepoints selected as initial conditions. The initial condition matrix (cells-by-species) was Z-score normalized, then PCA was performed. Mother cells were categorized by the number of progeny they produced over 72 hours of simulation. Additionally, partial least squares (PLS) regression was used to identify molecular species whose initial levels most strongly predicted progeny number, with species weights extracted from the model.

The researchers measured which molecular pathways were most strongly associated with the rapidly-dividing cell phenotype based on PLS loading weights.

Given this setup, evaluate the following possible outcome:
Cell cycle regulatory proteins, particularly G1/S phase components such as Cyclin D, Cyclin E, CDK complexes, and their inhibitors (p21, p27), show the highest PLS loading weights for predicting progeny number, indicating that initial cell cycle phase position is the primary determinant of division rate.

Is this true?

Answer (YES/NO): NO